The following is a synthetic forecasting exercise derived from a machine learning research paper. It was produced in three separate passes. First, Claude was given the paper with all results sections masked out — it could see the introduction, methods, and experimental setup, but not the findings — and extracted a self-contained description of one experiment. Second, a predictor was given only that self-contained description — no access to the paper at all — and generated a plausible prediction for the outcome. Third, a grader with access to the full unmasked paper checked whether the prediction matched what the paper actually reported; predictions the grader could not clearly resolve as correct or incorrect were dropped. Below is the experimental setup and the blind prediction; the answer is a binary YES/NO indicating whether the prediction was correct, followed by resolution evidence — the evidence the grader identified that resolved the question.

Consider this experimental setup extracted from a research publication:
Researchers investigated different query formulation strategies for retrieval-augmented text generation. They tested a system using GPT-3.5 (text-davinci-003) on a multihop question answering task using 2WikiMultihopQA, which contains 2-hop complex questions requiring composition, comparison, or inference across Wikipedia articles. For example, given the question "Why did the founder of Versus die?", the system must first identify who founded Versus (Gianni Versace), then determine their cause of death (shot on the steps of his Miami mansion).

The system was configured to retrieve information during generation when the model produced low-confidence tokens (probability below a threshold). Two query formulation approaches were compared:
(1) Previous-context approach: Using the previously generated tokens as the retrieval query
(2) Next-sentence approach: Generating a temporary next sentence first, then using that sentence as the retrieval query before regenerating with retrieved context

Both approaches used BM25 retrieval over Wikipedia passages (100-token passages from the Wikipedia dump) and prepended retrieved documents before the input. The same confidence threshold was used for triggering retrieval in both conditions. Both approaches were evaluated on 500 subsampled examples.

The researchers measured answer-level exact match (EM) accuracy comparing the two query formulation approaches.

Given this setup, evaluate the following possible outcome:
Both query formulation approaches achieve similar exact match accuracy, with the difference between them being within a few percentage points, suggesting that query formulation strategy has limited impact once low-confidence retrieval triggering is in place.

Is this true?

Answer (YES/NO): NO